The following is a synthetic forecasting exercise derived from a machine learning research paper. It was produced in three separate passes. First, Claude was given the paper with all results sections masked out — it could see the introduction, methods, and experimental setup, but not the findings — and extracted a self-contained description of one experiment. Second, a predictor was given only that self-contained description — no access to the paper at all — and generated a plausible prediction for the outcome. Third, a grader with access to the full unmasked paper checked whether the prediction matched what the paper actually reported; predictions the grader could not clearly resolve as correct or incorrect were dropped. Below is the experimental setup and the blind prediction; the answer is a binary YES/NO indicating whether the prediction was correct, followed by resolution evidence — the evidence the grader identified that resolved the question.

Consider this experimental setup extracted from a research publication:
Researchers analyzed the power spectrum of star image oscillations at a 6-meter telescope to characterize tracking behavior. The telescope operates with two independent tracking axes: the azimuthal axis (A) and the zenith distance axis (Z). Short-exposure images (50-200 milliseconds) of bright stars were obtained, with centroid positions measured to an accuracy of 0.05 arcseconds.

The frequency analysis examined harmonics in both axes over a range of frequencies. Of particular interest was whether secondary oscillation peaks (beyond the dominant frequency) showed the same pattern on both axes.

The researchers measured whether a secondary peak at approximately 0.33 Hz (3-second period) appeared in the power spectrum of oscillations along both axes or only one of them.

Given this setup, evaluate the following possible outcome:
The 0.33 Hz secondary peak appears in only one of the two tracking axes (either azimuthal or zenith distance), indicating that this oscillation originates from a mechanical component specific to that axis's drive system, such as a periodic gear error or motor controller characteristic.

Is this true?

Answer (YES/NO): YES